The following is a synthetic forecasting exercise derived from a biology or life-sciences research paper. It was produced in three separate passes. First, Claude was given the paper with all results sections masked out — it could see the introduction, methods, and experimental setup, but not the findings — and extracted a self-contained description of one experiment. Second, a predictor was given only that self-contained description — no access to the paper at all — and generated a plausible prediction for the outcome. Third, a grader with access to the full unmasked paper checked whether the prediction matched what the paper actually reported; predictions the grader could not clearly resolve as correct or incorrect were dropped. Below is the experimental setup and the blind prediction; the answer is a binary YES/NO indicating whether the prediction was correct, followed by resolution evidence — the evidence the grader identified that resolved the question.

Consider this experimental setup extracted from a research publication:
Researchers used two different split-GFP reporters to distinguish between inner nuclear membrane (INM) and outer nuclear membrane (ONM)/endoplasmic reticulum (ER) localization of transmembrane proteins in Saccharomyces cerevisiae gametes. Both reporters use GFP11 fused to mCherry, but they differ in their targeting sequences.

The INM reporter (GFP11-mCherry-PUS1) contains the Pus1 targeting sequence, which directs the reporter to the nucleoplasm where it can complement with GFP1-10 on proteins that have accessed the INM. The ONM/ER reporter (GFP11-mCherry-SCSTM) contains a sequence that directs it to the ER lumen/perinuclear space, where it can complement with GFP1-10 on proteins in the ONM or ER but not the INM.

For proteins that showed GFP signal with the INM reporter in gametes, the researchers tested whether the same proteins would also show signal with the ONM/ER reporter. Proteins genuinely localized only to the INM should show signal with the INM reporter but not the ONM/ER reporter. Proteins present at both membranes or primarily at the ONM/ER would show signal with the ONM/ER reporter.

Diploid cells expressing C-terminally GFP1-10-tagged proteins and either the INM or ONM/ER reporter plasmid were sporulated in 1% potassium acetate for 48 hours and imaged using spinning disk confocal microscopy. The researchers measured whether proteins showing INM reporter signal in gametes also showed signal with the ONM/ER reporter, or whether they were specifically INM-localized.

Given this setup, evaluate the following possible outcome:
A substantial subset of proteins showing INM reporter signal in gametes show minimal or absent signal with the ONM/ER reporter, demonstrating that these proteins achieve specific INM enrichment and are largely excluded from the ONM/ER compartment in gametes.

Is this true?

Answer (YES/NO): YES